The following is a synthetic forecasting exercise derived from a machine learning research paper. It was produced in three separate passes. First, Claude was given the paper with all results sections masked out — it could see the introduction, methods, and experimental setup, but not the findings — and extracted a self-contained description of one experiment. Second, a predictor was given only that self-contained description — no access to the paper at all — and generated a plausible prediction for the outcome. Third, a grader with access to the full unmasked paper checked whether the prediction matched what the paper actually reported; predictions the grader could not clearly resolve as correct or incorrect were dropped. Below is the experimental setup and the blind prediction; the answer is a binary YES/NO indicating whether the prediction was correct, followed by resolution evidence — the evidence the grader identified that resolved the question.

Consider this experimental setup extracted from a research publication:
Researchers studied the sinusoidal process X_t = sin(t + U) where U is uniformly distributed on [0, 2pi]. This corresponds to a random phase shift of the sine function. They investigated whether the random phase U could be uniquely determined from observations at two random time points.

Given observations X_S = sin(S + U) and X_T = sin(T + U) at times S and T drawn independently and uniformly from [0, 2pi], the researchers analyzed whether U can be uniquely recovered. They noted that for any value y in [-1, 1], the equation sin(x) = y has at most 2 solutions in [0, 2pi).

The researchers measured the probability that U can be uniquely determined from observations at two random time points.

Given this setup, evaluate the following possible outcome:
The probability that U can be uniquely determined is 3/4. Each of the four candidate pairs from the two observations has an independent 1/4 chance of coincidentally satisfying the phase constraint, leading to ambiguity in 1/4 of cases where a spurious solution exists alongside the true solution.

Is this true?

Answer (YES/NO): NO